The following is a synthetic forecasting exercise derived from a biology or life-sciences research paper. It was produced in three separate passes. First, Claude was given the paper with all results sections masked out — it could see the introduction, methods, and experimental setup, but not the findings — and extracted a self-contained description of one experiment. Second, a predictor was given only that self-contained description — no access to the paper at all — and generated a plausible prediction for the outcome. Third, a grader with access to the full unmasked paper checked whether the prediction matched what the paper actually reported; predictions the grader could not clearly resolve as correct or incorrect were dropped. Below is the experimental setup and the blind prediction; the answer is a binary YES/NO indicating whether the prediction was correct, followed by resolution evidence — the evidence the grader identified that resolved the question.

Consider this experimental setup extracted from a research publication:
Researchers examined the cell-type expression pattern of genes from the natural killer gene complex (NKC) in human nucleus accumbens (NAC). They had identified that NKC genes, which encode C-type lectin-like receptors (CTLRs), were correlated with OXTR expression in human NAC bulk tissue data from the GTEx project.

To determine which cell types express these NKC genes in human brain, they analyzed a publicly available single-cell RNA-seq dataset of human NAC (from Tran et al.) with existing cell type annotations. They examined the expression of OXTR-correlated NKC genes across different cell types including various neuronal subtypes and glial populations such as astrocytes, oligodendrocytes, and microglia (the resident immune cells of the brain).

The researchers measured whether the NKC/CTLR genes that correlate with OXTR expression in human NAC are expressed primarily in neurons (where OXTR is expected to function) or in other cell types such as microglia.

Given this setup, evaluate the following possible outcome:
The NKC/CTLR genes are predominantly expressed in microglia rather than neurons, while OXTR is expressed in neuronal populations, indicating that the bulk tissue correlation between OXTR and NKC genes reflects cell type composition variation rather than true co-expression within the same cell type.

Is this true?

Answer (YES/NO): NO